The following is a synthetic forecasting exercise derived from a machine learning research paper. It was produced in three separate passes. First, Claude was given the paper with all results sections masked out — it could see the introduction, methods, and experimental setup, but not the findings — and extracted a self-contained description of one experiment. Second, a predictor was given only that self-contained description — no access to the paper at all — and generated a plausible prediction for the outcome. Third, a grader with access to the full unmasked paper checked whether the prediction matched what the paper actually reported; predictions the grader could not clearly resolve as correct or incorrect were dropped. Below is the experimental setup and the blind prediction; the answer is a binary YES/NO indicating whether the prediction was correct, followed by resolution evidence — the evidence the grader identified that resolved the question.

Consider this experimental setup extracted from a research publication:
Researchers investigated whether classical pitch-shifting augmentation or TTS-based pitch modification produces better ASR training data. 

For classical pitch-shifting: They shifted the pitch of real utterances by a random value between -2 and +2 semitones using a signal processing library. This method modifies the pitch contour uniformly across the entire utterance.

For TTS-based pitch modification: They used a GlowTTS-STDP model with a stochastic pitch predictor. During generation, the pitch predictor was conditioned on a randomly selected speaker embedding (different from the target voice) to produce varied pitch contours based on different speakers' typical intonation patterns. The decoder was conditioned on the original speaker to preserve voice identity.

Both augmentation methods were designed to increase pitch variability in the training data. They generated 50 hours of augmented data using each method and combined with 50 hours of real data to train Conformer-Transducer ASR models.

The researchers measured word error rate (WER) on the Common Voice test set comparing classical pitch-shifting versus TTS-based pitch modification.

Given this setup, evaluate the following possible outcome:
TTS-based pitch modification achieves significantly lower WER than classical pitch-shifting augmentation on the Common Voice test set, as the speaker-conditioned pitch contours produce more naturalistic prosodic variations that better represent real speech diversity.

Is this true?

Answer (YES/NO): NO